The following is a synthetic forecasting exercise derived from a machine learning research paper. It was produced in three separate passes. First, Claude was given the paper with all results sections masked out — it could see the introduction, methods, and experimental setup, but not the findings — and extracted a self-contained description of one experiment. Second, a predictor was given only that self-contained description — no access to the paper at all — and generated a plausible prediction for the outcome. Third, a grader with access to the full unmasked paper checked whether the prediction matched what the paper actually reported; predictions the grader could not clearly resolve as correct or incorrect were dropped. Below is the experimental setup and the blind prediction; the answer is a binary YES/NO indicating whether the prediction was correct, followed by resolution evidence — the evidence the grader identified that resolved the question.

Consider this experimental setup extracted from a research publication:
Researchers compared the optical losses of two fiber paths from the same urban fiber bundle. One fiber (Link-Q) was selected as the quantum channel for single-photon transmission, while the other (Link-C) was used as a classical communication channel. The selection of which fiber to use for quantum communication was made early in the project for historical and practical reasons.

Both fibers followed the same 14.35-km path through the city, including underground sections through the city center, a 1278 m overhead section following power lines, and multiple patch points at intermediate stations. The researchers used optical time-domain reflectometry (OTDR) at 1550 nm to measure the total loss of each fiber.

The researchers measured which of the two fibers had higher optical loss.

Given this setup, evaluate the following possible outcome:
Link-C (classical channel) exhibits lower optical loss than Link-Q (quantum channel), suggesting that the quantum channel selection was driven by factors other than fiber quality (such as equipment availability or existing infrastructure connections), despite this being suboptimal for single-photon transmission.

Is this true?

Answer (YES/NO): YES